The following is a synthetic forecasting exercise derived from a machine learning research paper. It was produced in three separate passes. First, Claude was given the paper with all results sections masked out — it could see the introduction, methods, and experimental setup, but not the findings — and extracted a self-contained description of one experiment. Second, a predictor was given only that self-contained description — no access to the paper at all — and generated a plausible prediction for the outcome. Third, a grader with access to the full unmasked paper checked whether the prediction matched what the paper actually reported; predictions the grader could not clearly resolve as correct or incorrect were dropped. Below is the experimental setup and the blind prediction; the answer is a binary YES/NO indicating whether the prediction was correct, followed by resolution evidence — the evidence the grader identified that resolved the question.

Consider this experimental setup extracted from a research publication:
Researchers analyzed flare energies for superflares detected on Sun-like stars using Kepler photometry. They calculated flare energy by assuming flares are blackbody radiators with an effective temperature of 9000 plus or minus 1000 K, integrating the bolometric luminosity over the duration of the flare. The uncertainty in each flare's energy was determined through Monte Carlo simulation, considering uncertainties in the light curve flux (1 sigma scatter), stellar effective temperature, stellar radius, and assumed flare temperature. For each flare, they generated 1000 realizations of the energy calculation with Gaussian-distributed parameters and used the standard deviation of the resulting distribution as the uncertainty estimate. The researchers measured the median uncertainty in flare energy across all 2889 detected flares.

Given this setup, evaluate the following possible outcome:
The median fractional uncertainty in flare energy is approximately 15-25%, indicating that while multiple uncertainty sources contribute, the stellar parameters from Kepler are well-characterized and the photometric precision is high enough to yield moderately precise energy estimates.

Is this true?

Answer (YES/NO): NO